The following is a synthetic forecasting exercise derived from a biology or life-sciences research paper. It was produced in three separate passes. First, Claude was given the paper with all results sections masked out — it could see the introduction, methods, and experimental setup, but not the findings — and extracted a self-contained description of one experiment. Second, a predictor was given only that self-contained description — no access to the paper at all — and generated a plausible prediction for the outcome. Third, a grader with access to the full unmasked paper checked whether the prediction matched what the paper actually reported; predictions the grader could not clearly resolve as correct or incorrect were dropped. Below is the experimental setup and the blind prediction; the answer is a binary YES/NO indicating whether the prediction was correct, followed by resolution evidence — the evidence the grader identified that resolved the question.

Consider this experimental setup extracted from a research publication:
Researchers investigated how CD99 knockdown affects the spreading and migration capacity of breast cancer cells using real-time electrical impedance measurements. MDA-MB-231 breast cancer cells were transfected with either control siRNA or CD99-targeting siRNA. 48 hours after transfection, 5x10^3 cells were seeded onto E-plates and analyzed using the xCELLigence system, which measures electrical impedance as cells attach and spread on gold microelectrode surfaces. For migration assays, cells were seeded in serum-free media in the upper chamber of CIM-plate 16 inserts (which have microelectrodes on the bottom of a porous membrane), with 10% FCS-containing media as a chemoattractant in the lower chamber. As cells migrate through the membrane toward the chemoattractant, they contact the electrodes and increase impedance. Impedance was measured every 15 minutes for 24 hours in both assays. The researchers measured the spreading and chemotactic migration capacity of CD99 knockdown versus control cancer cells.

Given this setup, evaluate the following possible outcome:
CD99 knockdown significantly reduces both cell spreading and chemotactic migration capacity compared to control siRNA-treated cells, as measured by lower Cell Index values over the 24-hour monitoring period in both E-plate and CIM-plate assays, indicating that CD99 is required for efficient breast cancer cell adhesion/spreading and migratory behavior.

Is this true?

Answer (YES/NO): NO